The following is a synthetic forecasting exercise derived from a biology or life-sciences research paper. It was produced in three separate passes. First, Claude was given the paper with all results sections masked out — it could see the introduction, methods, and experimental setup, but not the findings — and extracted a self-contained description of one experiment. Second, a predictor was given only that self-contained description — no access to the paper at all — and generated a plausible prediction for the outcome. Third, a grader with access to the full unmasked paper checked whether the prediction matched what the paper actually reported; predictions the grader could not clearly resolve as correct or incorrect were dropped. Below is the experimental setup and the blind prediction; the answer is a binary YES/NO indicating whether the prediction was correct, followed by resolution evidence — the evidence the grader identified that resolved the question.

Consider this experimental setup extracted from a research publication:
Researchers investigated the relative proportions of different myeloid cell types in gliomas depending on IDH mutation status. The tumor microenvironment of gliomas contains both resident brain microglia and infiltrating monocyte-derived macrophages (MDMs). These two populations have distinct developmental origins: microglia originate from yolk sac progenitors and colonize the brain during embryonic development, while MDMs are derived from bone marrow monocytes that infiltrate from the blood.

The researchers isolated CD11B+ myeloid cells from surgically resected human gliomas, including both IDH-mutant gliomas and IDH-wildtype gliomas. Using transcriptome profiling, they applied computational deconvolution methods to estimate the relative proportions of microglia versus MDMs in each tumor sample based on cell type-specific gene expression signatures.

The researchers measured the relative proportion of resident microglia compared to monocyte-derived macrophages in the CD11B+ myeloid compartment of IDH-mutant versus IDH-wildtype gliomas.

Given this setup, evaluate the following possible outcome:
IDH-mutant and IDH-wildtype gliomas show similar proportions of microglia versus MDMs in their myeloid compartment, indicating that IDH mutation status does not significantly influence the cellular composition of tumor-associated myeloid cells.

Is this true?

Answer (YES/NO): NO